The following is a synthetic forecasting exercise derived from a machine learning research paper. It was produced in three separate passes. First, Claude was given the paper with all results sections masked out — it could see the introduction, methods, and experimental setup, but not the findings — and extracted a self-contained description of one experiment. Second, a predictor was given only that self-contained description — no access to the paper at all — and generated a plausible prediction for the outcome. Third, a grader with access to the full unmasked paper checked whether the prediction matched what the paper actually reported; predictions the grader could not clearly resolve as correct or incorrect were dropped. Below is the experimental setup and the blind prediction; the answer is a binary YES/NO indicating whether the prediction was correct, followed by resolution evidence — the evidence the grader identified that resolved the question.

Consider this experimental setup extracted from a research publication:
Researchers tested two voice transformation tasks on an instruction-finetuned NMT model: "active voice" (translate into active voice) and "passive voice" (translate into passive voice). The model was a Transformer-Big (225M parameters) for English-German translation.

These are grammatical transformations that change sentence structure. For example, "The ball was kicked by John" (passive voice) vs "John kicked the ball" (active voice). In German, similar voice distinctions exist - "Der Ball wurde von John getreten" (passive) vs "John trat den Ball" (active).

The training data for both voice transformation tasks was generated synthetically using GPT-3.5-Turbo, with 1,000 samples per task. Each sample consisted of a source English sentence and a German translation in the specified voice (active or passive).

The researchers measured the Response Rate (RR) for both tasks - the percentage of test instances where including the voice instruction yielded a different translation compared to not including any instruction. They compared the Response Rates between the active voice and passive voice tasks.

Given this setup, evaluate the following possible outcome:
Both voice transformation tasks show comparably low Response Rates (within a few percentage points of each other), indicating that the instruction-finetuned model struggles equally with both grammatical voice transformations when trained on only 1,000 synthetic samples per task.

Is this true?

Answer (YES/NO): NO